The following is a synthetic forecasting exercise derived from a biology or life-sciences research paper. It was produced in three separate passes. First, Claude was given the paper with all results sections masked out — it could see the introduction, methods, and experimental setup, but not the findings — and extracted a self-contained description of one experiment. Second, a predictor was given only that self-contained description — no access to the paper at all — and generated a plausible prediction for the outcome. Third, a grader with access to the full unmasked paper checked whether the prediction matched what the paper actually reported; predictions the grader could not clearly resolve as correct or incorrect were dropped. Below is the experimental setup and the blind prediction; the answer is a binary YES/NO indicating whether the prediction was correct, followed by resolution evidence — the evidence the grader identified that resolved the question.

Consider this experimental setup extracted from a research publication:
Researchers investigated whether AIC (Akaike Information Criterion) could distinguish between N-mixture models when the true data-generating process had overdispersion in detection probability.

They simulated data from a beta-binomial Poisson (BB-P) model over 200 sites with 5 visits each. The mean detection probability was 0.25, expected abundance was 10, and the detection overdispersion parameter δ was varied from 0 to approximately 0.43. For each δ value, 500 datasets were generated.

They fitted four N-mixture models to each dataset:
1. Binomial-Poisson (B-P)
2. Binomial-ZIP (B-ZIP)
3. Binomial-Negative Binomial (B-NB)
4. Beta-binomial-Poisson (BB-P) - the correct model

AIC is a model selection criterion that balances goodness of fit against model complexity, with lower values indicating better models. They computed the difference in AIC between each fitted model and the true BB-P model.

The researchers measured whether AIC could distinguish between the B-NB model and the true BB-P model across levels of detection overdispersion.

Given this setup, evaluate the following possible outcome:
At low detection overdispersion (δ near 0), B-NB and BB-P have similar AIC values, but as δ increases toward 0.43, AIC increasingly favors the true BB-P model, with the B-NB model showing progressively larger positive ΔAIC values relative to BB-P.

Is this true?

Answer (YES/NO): NO